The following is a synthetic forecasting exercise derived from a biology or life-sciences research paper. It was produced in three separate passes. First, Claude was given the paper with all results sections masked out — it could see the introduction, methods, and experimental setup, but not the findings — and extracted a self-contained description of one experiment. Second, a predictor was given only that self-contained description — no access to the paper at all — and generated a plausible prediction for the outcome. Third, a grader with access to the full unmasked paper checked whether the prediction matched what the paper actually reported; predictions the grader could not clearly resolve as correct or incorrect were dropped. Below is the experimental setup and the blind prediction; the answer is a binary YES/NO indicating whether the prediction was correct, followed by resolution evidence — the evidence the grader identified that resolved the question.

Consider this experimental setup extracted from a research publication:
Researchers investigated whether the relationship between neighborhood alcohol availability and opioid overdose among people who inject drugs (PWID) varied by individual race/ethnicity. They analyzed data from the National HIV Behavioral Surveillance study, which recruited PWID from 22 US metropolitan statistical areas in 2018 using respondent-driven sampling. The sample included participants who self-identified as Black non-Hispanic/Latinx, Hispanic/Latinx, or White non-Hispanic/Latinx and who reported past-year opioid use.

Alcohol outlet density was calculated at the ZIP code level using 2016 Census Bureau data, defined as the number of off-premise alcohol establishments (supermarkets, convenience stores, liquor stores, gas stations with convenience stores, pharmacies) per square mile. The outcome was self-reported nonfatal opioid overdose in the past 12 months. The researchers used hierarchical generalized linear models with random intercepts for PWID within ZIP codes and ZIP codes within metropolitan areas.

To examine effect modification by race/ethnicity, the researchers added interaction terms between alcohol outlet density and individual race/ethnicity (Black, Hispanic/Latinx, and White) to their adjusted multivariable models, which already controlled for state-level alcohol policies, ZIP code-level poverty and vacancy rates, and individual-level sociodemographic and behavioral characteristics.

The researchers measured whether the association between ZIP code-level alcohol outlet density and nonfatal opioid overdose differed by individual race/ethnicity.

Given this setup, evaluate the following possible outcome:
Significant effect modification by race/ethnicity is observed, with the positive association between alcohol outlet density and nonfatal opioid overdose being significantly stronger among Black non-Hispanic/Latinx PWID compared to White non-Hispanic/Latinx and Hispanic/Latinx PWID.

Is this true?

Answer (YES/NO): NO